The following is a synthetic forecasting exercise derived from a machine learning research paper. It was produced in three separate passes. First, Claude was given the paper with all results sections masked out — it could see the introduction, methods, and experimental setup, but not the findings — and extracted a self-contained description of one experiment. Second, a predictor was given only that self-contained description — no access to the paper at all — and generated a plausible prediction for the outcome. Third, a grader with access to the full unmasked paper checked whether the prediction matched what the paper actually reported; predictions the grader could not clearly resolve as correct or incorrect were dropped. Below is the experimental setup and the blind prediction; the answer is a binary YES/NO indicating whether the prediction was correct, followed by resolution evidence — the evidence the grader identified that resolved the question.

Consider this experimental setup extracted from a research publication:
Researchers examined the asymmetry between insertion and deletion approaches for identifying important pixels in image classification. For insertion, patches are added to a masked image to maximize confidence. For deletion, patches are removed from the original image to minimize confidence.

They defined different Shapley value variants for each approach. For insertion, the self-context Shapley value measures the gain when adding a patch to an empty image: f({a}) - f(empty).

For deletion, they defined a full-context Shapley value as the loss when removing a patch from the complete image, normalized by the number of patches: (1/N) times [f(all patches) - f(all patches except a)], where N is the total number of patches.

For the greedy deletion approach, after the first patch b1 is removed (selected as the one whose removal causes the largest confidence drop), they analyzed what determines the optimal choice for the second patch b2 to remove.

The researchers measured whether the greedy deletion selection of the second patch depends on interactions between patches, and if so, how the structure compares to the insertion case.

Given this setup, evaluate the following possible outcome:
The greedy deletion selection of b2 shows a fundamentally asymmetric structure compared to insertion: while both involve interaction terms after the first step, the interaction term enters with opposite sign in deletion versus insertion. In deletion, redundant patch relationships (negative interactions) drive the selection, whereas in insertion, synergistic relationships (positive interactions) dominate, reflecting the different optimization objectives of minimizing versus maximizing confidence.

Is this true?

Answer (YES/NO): NO